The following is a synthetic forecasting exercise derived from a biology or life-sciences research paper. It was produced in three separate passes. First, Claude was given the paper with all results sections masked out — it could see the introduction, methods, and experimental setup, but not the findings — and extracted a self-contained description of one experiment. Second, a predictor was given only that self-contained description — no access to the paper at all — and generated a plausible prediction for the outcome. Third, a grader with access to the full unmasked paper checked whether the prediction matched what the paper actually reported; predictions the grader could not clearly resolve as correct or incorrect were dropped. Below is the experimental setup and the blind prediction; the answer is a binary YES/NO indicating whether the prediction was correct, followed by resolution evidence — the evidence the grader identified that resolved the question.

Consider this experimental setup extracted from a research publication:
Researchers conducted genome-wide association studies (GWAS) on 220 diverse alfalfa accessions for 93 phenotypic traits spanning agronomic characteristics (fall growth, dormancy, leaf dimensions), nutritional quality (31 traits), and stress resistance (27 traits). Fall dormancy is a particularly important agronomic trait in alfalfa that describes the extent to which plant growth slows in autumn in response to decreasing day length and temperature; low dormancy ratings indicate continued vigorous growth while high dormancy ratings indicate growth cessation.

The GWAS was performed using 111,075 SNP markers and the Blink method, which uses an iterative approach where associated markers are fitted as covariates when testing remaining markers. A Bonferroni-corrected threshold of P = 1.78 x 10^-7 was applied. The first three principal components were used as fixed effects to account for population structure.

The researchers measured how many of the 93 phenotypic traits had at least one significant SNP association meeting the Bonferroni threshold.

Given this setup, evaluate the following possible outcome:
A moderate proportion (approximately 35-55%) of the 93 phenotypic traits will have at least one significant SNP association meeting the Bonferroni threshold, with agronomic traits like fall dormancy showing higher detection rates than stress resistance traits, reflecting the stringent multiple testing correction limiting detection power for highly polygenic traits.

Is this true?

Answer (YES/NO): NO